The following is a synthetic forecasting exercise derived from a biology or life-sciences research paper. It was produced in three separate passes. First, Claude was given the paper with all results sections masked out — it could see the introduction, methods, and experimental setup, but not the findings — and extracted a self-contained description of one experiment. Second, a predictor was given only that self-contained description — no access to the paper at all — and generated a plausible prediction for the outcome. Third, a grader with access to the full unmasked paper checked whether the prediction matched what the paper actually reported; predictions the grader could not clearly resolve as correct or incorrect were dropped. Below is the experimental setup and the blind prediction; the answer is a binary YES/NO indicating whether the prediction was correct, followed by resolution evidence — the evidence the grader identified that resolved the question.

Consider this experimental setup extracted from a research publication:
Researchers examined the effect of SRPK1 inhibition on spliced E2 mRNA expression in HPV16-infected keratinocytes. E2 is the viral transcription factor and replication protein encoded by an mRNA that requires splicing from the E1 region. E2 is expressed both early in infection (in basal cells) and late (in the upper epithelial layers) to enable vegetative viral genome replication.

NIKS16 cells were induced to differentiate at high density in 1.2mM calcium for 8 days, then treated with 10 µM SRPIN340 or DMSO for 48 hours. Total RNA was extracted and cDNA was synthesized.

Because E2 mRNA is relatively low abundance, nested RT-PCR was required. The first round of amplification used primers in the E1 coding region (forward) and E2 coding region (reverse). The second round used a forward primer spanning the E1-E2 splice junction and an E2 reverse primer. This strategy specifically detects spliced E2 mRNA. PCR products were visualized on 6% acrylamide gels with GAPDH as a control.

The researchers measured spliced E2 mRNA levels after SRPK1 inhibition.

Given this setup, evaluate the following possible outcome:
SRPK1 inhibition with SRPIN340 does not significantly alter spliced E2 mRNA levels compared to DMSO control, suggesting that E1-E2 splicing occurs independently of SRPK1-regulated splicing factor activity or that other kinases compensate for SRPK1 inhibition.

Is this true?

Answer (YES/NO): NO